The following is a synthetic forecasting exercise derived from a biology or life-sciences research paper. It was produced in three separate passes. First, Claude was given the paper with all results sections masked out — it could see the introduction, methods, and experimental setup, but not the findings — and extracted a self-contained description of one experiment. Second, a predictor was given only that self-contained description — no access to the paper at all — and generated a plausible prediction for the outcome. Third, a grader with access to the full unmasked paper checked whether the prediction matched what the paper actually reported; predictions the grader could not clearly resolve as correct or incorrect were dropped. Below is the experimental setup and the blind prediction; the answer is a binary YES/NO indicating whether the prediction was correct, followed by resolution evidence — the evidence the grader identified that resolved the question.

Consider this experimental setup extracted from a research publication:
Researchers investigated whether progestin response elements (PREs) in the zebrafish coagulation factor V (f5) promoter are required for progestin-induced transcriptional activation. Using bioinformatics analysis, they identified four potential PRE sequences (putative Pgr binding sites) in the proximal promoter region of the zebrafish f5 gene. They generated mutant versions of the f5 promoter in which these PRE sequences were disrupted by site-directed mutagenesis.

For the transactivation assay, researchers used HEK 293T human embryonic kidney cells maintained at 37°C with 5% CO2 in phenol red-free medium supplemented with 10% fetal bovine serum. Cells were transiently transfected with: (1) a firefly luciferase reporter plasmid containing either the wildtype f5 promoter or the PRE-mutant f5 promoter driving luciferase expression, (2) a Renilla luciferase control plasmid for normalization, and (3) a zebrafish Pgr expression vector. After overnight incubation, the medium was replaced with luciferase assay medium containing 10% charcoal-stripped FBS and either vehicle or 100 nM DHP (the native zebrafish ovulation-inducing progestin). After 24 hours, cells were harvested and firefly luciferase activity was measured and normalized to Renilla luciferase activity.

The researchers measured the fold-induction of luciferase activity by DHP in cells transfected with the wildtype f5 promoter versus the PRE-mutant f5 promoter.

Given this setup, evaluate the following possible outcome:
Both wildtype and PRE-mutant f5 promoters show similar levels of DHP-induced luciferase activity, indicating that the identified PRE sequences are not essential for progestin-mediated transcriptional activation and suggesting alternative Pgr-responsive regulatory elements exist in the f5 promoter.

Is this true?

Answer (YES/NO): NO